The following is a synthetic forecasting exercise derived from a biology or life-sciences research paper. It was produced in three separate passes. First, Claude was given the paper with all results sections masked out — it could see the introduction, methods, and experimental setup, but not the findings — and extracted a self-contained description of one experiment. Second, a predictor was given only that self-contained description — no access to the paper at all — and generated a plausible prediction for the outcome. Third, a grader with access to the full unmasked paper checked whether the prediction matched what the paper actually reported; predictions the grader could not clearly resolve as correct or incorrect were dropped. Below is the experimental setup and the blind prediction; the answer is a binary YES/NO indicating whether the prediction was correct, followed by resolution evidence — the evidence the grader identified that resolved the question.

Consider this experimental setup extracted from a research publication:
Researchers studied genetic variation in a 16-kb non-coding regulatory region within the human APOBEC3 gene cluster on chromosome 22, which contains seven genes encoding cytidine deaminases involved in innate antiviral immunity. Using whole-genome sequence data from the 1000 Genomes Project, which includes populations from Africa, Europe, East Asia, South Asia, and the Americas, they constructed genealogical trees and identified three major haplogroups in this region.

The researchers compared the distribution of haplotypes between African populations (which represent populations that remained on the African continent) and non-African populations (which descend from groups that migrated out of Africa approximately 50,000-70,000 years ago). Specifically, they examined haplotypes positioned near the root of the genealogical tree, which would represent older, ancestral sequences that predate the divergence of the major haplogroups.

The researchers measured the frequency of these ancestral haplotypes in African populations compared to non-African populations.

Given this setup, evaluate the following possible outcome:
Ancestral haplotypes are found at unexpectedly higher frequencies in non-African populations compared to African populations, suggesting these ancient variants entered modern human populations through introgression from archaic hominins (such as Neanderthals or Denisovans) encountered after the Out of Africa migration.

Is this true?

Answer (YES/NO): NO